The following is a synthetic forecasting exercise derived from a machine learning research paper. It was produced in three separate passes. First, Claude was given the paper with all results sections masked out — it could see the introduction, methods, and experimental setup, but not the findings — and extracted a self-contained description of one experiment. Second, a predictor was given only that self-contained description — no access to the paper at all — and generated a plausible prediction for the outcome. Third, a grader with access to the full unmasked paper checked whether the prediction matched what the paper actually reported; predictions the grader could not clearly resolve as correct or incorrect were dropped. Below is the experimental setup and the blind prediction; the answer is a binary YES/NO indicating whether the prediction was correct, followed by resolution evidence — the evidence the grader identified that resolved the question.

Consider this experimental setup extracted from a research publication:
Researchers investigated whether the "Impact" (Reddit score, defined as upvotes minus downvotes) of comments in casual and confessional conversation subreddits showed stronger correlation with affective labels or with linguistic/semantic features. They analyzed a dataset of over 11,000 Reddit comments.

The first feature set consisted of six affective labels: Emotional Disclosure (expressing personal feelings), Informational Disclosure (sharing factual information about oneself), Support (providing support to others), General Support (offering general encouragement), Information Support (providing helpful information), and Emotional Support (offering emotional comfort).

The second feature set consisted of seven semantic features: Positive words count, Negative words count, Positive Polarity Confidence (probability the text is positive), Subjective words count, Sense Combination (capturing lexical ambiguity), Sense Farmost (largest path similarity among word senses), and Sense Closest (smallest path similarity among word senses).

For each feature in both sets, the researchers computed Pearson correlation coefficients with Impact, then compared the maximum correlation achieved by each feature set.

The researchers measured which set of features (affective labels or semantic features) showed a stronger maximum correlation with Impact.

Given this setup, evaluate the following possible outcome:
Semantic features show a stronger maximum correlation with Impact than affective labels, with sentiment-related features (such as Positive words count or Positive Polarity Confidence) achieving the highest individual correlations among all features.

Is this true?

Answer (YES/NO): NO